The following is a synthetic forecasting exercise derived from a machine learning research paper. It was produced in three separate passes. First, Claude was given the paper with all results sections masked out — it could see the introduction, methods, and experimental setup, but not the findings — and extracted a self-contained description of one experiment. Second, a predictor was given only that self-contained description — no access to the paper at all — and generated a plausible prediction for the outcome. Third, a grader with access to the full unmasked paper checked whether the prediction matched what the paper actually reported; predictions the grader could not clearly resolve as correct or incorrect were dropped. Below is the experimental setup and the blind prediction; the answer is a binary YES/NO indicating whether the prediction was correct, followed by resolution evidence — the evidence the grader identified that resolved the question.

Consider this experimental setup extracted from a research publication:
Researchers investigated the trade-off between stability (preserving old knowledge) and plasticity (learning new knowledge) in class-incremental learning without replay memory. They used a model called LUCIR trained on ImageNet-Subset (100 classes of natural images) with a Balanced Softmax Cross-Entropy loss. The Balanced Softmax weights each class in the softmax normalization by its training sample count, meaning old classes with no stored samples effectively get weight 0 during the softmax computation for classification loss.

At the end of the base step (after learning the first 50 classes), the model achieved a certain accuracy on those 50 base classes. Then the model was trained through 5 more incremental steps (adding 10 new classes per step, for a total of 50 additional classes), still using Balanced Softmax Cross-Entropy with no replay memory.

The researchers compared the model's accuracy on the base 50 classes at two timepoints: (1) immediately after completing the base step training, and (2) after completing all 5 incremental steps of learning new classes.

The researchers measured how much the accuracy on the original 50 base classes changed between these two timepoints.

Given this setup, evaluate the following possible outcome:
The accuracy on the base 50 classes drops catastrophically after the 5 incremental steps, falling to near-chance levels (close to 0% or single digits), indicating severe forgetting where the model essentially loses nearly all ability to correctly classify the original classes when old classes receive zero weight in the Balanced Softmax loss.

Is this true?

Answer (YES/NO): NO